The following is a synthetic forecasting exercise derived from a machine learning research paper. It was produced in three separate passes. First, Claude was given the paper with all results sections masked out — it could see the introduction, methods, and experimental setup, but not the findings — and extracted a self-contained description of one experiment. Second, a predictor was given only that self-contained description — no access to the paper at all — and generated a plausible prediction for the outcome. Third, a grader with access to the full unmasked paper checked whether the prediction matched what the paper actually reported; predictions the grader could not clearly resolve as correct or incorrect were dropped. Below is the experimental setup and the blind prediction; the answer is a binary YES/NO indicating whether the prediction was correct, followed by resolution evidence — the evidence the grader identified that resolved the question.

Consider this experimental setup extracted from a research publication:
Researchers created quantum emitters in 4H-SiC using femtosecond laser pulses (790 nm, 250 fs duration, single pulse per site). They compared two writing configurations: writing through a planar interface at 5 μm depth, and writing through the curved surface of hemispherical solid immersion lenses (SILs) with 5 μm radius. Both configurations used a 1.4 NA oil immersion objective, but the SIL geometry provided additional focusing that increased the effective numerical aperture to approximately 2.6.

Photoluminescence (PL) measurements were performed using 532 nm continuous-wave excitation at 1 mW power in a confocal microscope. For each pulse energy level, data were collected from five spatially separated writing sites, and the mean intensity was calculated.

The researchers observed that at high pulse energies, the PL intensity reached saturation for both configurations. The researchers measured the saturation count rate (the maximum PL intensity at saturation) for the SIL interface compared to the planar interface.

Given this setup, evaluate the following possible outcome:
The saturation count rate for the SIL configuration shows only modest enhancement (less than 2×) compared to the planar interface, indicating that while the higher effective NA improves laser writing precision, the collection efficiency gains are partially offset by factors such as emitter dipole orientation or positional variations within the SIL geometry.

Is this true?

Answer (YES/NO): NO